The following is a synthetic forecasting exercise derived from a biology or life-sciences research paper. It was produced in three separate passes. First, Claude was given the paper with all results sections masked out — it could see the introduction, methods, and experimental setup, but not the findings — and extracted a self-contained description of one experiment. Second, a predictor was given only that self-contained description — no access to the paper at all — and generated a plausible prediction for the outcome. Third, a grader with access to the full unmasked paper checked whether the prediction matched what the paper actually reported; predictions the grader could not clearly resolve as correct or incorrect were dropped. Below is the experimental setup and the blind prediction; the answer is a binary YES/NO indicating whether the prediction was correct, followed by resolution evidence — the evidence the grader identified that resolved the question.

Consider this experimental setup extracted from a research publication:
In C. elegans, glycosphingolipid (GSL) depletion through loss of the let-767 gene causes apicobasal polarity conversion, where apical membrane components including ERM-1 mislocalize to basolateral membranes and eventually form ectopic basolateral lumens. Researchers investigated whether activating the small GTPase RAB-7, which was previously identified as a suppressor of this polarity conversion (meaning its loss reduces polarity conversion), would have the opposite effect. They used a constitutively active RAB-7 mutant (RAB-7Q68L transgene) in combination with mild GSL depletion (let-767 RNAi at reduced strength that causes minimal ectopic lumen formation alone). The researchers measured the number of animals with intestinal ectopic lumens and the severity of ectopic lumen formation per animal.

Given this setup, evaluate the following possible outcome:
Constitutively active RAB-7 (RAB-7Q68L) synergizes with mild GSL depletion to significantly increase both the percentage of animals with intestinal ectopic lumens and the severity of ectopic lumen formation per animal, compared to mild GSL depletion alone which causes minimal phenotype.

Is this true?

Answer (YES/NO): YES